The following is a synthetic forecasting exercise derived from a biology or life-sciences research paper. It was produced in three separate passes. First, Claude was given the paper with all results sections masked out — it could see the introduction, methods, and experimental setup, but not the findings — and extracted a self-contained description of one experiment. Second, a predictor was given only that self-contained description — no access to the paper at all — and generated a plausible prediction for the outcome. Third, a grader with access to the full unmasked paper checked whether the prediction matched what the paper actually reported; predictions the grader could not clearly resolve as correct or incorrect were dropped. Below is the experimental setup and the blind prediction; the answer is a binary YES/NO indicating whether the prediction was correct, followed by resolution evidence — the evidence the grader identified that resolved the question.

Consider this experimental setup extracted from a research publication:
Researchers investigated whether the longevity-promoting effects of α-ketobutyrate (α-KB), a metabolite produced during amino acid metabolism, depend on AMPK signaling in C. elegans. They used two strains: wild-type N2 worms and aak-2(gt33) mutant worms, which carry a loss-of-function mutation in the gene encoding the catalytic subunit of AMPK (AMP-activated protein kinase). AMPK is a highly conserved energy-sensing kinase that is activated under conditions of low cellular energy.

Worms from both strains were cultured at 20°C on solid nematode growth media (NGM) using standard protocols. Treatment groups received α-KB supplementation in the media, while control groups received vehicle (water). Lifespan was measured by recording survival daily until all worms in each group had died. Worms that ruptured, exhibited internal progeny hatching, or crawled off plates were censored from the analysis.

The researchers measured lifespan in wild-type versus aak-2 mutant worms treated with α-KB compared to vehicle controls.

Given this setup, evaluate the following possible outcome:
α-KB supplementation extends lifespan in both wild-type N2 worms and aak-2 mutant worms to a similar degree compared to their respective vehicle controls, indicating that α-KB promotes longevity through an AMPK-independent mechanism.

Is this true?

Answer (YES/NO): NO